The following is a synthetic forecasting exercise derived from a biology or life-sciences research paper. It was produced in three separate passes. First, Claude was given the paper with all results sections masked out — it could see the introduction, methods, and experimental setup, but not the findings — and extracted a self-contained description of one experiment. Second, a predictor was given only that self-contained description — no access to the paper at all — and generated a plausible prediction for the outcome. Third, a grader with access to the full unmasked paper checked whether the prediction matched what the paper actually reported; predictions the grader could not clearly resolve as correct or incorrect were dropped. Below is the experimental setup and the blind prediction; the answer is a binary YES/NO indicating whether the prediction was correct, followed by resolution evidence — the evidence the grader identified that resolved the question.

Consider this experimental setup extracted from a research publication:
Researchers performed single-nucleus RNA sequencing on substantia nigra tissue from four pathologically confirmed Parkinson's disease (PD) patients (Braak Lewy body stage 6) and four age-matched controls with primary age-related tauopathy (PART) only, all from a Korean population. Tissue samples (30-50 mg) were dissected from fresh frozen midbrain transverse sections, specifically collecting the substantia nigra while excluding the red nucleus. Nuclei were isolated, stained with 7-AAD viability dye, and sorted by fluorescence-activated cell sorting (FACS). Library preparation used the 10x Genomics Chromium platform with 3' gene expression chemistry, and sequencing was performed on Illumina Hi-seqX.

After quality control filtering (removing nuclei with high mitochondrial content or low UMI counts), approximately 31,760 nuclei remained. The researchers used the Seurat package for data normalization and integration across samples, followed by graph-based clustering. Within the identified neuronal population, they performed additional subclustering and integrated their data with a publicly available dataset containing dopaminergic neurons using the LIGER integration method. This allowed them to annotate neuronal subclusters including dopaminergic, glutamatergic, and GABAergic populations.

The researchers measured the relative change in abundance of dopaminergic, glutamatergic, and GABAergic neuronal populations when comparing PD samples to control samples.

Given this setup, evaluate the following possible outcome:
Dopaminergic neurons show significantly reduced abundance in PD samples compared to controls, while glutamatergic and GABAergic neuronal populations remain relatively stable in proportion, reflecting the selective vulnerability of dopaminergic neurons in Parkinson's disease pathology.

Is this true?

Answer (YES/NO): NO